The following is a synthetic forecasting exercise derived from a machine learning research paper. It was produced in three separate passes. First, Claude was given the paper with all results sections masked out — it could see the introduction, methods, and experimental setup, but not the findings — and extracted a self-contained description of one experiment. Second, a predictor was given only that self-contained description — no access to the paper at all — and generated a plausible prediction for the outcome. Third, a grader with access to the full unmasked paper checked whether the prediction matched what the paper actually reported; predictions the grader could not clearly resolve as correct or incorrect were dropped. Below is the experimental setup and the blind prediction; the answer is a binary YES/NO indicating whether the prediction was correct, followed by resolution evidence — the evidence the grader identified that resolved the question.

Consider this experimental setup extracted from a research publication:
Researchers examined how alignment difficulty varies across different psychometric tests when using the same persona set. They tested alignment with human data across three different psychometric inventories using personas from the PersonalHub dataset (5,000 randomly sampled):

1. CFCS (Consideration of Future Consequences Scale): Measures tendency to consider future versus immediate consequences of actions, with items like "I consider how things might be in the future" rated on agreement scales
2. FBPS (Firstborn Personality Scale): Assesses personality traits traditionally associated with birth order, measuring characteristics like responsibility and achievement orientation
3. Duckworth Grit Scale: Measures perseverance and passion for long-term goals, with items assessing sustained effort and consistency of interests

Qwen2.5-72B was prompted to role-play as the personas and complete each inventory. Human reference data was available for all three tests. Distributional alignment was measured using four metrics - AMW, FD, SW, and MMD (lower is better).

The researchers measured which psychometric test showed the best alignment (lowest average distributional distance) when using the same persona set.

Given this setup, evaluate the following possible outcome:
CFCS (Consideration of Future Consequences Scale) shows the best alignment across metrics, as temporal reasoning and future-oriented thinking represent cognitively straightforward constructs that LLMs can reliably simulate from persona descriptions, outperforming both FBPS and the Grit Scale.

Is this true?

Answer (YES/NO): YES